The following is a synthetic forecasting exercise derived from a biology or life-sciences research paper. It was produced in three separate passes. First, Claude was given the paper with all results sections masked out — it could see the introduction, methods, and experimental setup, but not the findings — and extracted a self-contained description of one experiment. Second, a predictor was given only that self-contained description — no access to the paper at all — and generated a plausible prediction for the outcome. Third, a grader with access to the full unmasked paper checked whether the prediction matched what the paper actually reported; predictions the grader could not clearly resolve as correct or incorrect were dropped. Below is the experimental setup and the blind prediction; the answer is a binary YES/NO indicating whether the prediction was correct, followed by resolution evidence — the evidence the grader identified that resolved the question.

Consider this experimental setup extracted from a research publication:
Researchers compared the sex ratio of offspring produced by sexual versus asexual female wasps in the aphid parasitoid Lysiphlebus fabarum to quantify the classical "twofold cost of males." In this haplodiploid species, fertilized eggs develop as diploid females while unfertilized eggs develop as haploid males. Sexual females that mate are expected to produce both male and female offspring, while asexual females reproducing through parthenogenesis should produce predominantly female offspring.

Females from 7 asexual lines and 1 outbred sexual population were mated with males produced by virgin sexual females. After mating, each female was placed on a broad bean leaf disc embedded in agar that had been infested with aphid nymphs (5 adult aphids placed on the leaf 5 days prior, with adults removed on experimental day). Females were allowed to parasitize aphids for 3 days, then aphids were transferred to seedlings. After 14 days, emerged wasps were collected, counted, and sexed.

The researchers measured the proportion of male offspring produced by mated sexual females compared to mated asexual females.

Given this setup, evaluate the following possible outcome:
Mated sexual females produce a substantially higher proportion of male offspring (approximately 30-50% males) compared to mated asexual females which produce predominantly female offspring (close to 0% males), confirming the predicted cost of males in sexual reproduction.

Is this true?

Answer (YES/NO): NO